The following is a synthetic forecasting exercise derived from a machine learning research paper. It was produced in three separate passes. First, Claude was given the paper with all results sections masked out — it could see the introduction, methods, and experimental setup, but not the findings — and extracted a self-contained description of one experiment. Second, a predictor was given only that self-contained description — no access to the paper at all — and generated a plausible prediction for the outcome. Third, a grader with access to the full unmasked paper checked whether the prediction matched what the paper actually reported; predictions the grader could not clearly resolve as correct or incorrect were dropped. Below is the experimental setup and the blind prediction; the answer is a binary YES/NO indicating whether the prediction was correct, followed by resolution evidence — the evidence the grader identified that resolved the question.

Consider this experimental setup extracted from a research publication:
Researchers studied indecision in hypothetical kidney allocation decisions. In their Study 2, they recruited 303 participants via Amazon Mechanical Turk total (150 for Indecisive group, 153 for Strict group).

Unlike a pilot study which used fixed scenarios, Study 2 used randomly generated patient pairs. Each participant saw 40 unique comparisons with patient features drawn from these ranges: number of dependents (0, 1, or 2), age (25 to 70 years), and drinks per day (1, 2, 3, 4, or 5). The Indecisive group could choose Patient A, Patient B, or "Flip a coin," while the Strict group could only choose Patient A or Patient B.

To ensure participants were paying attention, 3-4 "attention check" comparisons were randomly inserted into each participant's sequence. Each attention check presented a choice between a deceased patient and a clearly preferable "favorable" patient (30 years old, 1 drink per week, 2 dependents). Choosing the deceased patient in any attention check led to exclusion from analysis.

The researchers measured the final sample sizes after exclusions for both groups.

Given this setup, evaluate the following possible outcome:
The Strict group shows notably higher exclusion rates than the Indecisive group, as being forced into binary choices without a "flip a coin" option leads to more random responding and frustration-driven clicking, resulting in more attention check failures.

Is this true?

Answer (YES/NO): NO